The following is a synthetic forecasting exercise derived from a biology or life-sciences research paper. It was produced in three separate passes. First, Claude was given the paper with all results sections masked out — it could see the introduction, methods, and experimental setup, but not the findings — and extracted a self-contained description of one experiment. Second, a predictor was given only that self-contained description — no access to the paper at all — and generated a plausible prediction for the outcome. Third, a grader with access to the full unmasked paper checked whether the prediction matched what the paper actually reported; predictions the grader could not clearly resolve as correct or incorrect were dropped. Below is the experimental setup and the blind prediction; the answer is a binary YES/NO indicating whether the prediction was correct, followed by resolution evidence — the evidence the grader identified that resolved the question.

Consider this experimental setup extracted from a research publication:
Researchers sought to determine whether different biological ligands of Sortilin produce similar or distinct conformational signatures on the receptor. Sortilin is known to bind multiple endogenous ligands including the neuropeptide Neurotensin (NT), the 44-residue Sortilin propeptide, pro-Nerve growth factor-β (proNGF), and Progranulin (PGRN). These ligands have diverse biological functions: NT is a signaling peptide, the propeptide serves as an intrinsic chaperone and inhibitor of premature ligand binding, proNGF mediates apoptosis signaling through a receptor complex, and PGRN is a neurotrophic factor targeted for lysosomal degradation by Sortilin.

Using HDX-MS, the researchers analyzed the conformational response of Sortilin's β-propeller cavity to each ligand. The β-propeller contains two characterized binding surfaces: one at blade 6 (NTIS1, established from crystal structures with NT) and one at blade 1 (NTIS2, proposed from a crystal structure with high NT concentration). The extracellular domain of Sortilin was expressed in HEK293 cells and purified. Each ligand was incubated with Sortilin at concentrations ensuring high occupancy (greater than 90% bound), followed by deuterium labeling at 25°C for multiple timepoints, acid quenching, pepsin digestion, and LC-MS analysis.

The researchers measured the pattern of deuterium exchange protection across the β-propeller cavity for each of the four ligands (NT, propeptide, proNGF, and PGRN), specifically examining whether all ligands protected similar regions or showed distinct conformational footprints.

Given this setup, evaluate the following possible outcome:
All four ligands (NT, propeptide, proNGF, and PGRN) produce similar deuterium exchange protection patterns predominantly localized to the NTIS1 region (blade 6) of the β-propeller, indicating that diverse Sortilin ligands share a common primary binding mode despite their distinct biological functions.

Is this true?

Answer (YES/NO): NO